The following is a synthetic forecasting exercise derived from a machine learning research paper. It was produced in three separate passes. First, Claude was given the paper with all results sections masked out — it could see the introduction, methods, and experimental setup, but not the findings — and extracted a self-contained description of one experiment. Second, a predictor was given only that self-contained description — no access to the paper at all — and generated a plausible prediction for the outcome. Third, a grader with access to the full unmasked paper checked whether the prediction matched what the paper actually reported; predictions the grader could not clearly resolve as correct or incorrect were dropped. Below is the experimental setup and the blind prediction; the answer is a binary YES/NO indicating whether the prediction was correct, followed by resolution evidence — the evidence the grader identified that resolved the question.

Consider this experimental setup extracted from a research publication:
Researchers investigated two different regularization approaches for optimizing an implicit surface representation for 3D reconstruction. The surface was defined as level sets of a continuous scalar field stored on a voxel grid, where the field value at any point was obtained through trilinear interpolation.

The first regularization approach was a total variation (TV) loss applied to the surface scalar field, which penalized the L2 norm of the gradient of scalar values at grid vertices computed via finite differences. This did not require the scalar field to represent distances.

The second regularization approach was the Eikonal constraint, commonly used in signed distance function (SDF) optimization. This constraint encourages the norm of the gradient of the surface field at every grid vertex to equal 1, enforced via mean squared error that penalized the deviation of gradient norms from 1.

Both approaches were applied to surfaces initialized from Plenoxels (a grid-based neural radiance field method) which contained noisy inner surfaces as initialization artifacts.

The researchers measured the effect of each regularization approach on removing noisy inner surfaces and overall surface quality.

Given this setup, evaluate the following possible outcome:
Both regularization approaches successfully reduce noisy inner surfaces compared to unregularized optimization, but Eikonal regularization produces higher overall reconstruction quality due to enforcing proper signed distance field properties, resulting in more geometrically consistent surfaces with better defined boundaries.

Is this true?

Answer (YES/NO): NO